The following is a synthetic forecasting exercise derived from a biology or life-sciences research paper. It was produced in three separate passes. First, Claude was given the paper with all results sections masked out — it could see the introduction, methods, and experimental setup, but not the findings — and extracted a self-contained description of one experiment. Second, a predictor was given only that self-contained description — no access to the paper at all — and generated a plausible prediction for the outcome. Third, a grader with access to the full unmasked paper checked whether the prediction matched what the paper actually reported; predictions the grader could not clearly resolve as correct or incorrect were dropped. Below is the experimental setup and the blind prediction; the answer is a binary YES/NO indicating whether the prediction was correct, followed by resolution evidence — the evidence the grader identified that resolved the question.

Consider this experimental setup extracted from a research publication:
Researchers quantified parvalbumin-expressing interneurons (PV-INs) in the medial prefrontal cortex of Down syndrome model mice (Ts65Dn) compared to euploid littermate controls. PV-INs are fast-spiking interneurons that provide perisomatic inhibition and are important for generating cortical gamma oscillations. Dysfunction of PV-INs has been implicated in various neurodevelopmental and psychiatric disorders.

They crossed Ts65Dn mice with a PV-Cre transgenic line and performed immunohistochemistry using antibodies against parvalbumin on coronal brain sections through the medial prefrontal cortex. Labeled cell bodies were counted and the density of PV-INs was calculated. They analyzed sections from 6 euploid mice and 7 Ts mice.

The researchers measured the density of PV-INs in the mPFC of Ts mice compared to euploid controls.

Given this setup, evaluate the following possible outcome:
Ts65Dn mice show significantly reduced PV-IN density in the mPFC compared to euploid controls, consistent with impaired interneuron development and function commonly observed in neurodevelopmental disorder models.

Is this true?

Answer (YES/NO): NO